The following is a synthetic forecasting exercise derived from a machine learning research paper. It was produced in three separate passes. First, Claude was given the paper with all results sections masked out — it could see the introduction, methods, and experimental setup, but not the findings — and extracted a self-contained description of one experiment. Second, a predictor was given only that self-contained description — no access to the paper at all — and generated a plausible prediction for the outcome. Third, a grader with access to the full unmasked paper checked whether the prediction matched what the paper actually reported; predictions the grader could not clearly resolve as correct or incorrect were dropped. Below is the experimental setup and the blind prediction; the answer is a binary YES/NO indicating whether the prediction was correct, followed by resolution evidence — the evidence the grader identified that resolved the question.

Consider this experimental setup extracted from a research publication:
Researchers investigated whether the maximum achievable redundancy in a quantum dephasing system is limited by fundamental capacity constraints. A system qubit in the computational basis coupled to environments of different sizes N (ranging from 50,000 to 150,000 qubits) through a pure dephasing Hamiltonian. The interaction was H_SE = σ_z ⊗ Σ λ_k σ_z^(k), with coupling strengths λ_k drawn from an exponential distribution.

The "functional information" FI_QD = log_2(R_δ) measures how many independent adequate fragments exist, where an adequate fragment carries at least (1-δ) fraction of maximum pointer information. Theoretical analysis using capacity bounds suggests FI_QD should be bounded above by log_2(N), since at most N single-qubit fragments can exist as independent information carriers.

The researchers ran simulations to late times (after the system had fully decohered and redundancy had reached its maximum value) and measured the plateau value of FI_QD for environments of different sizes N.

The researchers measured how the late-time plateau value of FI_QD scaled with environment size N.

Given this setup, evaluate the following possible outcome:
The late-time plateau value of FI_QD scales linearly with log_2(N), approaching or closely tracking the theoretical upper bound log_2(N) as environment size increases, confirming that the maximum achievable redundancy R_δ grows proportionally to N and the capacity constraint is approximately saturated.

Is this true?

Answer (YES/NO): YES